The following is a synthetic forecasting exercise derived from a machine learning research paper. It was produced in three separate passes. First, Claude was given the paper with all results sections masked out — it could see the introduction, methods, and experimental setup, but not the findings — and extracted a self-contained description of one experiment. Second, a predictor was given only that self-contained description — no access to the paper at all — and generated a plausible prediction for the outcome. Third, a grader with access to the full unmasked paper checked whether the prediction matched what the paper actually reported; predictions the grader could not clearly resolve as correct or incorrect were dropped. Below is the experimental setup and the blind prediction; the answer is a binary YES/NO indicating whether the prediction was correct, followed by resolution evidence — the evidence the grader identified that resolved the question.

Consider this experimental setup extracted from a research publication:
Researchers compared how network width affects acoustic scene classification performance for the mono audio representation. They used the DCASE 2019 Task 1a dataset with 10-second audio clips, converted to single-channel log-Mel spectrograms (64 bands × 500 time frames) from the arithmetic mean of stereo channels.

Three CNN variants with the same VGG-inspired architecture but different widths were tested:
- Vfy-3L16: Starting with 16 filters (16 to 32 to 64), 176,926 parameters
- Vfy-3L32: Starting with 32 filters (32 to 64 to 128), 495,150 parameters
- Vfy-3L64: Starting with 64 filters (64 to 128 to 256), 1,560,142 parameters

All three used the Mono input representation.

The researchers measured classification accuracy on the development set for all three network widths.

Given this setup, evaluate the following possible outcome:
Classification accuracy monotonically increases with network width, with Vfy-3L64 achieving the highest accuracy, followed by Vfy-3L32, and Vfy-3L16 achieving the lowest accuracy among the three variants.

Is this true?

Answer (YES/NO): NO